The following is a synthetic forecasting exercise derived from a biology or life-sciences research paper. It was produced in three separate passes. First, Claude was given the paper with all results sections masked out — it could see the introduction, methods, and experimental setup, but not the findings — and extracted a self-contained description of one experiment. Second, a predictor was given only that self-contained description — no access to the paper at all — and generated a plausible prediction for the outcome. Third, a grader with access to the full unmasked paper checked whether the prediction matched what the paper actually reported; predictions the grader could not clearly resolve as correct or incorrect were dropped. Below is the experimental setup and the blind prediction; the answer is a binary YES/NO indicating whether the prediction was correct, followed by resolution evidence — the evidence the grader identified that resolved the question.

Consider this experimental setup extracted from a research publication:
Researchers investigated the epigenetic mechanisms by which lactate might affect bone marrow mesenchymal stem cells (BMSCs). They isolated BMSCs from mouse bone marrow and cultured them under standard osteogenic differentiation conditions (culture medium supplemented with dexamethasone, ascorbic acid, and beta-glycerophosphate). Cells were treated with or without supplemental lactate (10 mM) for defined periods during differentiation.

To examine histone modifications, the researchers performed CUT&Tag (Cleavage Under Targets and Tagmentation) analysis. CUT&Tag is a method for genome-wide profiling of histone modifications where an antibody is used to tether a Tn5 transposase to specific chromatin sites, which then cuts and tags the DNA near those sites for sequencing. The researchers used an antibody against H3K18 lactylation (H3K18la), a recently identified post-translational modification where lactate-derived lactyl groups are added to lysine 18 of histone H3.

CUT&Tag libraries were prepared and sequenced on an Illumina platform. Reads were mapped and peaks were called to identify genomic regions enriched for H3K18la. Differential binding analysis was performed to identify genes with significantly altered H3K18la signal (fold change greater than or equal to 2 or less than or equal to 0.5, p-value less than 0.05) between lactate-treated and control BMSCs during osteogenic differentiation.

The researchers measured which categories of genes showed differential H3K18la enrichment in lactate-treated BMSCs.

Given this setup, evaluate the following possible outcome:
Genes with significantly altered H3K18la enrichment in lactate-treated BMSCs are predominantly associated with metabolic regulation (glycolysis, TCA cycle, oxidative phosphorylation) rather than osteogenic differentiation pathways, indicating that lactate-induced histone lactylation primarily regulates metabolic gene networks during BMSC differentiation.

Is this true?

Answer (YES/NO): NO